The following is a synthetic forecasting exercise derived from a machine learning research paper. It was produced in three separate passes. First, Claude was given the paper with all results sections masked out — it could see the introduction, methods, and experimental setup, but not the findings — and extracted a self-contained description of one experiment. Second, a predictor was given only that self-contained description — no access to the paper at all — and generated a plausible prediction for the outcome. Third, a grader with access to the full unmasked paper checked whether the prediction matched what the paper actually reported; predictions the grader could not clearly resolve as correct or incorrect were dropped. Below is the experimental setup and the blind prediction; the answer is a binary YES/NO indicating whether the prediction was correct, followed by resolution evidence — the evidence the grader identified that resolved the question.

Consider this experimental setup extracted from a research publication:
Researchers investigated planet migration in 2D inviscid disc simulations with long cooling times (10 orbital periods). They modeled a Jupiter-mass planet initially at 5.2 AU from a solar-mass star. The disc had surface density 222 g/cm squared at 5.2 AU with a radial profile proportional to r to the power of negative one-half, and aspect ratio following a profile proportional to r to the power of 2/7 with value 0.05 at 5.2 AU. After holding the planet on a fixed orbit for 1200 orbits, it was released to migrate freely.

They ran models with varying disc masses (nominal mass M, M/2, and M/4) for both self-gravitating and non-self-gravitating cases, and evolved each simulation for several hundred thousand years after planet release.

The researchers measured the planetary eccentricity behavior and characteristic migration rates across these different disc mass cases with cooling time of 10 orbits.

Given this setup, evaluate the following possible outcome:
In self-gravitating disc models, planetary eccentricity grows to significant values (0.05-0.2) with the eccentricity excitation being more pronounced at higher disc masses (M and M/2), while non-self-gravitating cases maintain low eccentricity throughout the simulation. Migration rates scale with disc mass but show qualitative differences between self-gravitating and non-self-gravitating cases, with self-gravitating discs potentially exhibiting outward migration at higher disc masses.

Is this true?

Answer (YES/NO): NO